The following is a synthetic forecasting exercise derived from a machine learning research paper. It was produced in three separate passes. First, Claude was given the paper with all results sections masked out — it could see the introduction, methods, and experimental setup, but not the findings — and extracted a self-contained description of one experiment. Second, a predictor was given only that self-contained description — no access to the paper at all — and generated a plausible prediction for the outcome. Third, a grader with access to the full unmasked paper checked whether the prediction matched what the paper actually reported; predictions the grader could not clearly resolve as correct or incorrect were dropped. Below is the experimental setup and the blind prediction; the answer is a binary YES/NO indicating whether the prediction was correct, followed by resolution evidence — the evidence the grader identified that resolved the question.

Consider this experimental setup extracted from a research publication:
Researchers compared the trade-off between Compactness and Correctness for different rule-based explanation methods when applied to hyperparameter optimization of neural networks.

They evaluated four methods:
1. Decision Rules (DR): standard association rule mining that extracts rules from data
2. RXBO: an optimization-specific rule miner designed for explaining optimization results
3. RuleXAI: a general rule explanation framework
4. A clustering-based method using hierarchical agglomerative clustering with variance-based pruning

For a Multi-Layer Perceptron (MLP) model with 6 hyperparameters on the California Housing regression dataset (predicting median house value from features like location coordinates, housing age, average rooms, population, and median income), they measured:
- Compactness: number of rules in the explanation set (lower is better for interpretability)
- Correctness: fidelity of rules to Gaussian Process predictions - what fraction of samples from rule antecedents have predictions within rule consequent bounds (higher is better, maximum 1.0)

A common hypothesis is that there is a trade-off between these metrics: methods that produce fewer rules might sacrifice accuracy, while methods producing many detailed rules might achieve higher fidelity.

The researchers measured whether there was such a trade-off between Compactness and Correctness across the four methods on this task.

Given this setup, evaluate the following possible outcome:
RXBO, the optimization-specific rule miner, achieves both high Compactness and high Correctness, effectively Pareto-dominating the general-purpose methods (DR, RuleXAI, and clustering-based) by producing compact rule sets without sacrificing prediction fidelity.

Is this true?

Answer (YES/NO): NO